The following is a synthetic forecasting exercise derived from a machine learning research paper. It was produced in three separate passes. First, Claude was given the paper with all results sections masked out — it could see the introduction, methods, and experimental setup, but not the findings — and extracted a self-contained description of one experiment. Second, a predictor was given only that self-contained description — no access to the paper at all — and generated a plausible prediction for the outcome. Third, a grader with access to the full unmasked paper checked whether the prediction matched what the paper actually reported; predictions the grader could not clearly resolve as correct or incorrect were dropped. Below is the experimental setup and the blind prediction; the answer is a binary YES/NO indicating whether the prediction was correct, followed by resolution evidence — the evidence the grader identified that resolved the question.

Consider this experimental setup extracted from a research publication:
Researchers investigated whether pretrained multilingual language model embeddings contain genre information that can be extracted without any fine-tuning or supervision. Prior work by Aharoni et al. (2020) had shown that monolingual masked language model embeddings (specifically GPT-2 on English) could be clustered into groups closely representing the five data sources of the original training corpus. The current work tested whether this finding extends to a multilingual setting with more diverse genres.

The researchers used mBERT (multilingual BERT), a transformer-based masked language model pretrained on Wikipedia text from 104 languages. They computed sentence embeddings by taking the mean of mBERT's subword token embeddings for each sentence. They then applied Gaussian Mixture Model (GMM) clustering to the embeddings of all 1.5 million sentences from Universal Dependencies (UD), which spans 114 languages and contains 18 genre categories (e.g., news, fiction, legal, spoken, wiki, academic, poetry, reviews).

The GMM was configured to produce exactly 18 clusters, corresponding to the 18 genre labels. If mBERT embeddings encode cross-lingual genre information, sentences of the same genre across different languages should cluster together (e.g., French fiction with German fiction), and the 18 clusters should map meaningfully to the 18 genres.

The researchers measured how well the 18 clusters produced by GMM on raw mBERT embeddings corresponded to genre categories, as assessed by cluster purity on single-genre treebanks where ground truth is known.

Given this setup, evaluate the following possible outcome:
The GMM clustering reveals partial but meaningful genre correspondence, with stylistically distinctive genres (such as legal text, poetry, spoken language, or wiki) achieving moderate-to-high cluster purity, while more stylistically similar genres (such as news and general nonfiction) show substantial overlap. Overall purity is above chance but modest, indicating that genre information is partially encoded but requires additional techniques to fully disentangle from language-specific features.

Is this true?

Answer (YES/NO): NO